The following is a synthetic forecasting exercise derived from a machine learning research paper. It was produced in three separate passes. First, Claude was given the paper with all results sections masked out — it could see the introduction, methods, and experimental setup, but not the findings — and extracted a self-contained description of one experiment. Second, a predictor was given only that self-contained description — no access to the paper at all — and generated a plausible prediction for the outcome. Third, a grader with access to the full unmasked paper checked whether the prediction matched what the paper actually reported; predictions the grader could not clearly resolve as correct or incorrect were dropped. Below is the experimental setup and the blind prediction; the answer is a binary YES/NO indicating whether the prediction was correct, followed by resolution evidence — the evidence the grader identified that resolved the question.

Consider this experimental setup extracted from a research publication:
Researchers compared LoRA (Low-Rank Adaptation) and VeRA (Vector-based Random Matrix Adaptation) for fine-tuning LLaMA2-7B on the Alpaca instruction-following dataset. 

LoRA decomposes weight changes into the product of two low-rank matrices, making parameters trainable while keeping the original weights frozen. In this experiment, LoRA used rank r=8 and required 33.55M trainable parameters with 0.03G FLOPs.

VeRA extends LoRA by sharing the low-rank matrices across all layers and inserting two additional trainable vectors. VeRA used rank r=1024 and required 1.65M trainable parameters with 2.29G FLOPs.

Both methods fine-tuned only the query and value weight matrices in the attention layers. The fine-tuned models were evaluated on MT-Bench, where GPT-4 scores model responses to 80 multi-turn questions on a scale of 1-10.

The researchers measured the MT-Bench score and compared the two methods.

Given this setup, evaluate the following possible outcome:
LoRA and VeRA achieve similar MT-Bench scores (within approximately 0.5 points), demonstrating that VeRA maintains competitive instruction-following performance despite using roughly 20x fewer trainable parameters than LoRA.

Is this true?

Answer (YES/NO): YES